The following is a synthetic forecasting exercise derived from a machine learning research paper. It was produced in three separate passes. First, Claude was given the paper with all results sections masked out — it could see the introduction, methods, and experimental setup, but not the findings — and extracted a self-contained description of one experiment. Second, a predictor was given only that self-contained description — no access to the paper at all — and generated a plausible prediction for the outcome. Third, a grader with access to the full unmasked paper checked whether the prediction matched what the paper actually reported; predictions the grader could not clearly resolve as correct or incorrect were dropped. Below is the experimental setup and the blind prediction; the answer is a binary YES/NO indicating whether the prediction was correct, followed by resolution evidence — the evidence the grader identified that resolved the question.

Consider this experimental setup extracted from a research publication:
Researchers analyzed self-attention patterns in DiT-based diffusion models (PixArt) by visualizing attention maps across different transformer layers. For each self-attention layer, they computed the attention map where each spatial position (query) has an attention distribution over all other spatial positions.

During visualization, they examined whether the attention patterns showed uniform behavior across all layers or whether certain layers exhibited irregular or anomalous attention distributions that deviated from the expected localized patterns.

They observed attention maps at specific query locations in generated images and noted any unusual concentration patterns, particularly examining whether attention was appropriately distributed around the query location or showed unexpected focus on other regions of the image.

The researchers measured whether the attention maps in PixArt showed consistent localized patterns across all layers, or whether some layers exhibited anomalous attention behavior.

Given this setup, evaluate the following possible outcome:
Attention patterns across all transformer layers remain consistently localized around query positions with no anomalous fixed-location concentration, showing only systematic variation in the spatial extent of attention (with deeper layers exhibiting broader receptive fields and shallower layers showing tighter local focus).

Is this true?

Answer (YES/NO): NO